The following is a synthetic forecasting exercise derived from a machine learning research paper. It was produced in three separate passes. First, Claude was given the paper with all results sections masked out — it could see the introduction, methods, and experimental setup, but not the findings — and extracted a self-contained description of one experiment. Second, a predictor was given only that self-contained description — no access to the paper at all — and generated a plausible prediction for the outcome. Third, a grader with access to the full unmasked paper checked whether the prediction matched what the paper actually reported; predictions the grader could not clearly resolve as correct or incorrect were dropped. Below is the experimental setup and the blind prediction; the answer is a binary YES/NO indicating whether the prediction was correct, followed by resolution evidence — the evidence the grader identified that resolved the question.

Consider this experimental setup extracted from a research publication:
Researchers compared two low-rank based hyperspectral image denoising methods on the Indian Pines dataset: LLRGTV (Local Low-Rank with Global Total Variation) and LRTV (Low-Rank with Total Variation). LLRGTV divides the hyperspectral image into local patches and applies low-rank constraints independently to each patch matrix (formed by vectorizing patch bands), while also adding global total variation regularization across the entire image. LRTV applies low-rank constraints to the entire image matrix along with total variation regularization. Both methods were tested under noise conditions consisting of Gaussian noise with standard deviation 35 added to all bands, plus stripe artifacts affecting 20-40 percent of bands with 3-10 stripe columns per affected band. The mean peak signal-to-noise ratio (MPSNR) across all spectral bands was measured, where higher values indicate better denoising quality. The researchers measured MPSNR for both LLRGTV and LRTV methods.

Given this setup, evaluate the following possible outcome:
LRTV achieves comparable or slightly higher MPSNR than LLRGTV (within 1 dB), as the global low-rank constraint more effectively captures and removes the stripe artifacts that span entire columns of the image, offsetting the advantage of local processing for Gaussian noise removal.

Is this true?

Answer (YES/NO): NO